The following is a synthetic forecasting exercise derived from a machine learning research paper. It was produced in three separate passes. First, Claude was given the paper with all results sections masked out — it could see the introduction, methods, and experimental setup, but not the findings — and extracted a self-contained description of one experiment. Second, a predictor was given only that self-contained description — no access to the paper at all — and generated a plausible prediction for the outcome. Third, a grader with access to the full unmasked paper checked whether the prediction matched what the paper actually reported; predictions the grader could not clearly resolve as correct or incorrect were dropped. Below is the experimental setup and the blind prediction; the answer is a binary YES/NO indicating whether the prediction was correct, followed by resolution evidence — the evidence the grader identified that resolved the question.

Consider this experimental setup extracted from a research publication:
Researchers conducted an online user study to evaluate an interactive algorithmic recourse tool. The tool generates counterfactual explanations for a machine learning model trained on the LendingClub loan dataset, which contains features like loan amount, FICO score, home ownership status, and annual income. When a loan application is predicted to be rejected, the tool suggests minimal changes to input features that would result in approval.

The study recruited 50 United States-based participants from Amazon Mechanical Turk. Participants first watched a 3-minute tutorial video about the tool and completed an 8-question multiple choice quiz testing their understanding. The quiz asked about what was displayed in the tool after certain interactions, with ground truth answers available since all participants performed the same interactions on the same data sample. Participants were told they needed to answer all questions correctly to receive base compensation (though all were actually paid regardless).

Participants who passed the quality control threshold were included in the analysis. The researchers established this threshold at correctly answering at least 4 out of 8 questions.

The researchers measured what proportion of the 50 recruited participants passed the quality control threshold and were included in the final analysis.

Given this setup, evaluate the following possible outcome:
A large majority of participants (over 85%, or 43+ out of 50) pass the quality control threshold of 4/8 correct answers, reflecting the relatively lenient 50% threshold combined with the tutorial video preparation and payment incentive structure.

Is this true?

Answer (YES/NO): NO